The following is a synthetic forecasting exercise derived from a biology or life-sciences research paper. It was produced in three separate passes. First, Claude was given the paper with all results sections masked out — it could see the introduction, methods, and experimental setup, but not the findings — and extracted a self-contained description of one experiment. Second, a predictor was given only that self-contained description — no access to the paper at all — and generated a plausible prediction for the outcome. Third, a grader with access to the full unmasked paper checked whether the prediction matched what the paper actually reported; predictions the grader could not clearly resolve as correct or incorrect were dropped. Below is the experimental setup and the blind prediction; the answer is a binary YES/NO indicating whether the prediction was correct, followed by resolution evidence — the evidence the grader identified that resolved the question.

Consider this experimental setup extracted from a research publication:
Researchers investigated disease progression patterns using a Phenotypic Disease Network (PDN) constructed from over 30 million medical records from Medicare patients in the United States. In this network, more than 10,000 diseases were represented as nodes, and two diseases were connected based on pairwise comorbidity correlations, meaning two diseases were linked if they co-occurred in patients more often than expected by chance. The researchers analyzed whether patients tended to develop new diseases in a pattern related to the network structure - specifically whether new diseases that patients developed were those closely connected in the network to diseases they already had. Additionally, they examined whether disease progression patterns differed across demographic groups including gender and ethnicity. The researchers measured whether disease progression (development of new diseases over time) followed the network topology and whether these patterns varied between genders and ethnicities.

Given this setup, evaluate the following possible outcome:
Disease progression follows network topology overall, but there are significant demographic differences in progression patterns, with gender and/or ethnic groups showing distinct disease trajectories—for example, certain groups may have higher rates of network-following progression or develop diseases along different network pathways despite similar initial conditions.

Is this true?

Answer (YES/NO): YES